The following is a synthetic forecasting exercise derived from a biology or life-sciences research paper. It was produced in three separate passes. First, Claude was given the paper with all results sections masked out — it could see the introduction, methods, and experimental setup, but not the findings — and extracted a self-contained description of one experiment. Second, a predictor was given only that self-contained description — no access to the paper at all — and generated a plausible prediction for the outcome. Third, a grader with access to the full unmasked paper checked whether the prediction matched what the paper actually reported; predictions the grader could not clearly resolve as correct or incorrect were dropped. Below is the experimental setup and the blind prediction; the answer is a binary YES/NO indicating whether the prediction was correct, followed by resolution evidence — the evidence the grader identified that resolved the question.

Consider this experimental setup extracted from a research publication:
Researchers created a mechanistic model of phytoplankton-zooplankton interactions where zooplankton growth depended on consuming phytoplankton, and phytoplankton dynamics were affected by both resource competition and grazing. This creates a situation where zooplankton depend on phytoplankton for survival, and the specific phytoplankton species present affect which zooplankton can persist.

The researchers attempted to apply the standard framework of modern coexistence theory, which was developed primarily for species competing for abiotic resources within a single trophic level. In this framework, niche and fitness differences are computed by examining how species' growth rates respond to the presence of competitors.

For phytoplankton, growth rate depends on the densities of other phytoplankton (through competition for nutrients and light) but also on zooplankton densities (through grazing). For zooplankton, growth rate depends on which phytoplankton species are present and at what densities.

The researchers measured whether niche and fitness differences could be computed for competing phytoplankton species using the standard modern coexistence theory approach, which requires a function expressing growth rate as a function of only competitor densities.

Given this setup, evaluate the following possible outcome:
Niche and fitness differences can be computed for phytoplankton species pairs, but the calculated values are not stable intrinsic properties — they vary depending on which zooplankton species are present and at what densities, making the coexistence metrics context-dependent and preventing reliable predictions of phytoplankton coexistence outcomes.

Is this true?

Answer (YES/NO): NO